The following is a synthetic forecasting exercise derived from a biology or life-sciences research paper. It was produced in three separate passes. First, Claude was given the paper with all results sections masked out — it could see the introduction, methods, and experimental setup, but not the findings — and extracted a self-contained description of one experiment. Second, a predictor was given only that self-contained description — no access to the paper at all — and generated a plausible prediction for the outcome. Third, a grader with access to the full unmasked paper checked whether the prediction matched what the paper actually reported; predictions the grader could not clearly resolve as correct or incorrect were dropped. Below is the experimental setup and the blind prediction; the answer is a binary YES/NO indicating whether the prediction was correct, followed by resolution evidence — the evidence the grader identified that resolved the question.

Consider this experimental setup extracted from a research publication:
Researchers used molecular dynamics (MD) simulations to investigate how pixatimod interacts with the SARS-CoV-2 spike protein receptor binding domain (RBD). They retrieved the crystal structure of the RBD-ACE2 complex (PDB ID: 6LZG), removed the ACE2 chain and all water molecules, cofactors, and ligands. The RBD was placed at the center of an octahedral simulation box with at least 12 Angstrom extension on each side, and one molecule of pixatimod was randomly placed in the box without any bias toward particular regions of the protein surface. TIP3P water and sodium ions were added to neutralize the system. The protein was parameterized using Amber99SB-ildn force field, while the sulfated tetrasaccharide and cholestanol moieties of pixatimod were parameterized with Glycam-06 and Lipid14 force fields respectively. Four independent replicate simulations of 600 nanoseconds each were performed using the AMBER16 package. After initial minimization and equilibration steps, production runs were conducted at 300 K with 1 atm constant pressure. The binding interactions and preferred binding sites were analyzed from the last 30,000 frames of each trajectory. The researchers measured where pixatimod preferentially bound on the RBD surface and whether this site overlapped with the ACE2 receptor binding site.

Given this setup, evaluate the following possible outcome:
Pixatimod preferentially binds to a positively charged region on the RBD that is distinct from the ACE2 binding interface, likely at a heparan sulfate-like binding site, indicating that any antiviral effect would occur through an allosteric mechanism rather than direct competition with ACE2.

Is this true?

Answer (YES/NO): NO